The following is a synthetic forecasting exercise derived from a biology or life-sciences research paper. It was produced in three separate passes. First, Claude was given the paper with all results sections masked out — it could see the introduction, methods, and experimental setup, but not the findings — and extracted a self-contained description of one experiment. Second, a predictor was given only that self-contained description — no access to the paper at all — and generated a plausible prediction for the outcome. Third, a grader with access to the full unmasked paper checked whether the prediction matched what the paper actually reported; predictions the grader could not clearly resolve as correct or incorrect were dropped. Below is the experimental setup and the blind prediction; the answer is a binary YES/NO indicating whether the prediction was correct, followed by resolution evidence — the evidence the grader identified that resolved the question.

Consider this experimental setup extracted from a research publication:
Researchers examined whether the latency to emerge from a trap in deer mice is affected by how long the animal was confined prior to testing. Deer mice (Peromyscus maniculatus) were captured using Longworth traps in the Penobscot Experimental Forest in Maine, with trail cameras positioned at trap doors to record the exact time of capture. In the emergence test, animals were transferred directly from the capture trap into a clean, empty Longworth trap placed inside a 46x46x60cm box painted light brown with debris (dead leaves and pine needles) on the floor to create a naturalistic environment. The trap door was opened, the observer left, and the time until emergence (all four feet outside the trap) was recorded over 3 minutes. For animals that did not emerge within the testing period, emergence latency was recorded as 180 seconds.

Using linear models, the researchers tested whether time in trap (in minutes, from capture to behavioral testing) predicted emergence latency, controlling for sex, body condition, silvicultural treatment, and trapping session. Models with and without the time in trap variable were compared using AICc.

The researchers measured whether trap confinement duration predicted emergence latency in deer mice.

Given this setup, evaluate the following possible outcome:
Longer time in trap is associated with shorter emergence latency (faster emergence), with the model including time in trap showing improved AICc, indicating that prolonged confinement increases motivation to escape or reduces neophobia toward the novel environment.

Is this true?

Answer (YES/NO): NO